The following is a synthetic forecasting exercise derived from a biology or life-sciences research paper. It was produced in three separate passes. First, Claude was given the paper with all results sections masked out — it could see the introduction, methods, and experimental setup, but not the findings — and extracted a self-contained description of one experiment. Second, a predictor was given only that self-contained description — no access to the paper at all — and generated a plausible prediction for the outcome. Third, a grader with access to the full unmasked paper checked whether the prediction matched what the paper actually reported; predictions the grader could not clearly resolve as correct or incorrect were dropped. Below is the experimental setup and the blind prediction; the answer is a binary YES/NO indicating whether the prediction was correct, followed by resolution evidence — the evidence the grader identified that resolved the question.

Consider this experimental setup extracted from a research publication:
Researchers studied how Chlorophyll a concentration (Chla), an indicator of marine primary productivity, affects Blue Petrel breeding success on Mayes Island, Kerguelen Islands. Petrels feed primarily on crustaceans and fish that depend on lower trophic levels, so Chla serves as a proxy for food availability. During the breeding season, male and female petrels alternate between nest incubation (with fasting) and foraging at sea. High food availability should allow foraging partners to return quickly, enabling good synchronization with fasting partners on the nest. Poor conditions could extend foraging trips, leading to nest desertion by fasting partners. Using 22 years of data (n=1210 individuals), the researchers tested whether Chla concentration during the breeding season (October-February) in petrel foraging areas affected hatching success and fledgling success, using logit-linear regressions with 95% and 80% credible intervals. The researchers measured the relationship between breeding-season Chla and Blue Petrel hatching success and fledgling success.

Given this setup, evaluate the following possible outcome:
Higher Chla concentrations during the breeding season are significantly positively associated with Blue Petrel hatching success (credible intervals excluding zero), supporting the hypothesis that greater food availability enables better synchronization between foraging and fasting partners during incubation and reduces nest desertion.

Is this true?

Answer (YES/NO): NO